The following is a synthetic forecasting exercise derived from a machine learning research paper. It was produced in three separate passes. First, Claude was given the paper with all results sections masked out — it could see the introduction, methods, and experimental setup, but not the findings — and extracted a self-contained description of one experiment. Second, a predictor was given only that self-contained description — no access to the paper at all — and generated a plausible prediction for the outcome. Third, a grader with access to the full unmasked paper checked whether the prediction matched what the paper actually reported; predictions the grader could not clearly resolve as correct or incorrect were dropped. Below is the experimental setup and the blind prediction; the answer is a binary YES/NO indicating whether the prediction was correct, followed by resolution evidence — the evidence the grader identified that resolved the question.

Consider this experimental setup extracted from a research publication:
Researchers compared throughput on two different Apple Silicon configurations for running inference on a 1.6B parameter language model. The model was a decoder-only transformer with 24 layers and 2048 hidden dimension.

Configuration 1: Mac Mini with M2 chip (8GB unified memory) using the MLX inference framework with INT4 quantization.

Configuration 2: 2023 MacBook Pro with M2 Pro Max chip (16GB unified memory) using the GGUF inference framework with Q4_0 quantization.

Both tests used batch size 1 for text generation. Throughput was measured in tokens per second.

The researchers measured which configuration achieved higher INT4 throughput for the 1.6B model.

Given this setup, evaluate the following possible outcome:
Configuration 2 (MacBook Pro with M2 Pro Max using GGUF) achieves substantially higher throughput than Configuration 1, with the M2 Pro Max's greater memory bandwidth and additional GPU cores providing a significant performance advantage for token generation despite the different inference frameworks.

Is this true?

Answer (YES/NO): NO